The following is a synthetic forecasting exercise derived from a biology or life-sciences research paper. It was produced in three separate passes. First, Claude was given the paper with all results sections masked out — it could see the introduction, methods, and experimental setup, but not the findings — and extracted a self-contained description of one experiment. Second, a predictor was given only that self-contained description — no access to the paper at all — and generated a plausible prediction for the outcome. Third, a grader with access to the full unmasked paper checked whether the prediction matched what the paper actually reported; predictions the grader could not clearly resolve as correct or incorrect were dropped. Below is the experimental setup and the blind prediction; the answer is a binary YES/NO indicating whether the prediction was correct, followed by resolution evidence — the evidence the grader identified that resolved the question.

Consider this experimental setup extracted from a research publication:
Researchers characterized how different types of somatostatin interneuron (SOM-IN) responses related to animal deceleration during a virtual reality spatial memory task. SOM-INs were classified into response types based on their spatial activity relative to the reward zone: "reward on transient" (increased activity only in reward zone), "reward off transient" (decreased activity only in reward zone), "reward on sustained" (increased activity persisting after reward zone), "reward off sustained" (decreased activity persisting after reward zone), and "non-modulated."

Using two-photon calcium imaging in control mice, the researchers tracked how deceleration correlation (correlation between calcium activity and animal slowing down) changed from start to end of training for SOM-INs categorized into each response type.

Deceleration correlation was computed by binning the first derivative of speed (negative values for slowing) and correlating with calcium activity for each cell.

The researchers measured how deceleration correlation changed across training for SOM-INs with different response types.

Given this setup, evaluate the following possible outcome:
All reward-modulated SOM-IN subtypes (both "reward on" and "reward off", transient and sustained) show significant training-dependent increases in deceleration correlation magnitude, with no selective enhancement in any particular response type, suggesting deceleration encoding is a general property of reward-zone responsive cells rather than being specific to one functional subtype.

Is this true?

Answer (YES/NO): NO